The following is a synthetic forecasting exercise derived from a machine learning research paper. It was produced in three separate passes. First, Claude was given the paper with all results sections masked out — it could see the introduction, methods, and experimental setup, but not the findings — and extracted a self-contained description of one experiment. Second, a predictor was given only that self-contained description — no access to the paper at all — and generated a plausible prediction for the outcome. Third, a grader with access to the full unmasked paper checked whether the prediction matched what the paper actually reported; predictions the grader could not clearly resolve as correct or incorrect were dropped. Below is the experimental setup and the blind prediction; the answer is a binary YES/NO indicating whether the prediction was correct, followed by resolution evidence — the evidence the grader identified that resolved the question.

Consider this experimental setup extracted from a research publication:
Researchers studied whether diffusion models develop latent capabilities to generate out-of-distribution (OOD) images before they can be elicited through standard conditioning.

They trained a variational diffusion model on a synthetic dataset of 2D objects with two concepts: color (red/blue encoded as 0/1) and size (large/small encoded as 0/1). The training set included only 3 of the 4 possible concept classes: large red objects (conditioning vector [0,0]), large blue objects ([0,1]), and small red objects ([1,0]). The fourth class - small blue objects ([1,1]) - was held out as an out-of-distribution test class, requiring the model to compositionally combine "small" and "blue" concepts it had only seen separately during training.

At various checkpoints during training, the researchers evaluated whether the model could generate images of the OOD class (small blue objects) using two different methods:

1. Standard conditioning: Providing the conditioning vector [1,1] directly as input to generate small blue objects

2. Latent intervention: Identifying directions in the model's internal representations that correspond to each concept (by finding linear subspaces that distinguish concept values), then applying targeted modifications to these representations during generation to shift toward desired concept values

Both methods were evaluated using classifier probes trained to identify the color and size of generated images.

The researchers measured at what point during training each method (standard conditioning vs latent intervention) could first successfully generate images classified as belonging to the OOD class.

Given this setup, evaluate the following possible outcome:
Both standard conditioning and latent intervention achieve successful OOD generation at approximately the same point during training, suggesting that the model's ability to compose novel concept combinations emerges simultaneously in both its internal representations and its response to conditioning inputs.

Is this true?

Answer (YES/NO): NO